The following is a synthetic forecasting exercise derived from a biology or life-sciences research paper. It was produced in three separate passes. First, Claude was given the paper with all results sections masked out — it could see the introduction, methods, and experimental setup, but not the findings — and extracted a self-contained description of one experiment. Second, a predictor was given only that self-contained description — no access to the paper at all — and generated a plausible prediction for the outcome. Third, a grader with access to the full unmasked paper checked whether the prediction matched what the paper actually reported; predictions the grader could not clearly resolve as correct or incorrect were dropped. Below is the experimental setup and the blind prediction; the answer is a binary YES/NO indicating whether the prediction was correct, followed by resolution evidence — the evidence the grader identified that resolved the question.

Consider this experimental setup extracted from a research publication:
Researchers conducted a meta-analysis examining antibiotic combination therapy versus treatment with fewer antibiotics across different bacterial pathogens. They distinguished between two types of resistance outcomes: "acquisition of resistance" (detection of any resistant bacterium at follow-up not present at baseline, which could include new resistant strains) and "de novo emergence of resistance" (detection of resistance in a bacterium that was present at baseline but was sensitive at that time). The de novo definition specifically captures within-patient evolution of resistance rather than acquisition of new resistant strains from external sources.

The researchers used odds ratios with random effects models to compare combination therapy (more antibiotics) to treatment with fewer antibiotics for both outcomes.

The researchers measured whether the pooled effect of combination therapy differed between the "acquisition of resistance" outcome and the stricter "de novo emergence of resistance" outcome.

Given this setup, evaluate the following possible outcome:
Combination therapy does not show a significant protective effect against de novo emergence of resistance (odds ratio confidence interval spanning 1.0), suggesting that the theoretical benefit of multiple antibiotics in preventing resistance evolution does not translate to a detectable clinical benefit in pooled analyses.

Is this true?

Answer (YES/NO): YES